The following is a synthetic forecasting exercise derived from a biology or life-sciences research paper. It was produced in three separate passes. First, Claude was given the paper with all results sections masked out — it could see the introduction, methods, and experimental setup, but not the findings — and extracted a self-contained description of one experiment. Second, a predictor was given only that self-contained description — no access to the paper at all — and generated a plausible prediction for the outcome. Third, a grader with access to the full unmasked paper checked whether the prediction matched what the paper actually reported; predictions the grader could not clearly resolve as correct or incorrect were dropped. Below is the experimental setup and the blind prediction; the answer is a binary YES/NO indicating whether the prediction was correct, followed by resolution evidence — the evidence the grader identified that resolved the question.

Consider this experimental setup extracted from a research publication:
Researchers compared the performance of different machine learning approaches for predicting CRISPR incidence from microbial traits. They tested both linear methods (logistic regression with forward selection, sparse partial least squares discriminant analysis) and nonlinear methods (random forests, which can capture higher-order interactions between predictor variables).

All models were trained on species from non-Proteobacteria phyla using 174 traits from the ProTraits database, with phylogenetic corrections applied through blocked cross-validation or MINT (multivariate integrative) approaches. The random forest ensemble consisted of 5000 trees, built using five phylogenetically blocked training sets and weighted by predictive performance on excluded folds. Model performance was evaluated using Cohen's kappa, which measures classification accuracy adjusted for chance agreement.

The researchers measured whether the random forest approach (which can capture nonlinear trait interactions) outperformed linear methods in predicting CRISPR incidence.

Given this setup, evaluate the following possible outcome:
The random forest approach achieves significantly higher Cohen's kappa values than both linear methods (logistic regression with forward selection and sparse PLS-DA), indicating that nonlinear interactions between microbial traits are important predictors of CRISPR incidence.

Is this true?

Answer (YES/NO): NO